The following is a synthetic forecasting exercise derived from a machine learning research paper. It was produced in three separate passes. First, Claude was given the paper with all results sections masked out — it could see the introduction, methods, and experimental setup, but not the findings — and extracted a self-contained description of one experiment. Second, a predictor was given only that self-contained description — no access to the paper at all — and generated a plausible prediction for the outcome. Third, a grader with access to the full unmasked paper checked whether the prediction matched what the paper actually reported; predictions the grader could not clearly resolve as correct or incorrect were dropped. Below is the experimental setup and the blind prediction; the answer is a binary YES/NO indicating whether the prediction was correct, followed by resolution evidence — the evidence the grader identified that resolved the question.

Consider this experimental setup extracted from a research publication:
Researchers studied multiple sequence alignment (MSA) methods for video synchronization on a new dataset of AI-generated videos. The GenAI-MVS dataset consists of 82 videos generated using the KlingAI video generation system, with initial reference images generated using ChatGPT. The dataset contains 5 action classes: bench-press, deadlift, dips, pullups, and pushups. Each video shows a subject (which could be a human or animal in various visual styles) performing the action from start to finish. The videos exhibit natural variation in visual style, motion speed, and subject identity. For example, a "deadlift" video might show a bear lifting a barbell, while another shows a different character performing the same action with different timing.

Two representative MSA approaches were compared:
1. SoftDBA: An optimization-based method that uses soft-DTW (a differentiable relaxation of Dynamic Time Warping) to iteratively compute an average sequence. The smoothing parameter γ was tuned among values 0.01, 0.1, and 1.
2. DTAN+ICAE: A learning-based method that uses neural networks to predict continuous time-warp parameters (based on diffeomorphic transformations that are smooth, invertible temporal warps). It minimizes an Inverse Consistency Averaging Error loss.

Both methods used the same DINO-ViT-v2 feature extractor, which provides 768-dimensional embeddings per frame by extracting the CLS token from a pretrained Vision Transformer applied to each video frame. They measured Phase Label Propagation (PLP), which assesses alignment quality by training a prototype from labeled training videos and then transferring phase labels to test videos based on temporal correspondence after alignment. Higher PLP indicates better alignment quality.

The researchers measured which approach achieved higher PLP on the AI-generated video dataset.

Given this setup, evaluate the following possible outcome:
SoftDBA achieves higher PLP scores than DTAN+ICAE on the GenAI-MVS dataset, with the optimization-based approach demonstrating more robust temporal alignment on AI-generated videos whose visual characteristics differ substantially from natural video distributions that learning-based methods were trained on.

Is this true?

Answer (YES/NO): YES